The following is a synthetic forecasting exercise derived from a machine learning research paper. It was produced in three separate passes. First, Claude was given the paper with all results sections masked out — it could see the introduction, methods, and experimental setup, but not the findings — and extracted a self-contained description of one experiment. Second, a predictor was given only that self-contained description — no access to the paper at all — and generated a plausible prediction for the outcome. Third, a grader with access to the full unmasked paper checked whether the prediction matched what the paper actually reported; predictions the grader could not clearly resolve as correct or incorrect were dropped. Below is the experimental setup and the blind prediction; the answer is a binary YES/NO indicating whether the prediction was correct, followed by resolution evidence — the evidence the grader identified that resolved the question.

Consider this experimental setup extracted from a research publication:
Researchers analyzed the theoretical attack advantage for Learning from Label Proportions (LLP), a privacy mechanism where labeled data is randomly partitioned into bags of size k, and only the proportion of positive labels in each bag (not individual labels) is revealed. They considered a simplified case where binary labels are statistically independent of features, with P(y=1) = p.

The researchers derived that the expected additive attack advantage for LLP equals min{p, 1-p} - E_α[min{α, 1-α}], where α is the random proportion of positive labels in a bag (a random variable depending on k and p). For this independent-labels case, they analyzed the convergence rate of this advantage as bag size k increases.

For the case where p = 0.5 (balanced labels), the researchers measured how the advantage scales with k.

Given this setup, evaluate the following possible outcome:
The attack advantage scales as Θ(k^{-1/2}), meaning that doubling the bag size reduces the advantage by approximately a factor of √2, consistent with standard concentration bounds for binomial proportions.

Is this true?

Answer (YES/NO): YES